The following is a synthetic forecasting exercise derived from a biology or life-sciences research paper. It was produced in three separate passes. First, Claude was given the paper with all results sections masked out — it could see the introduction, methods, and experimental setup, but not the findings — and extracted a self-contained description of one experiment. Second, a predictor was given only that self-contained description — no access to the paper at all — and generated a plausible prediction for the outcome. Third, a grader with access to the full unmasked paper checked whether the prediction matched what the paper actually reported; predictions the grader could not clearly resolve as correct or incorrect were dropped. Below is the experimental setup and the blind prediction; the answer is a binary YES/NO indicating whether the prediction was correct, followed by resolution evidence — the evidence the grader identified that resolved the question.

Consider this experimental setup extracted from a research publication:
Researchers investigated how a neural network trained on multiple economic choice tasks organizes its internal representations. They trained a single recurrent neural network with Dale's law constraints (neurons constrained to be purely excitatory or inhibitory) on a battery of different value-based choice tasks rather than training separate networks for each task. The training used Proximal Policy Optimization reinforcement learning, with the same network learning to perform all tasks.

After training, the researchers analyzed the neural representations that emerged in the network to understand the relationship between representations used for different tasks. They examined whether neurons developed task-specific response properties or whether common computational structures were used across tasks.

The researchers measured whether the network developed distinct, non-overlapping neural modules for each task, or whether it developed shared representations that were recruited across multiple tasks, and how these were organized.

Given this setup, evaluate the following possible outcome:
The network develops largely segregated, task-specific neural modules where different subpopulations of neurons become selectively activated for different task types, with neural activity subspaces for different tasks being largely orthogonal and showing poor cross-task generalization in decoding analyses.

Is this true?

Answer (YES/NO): NO